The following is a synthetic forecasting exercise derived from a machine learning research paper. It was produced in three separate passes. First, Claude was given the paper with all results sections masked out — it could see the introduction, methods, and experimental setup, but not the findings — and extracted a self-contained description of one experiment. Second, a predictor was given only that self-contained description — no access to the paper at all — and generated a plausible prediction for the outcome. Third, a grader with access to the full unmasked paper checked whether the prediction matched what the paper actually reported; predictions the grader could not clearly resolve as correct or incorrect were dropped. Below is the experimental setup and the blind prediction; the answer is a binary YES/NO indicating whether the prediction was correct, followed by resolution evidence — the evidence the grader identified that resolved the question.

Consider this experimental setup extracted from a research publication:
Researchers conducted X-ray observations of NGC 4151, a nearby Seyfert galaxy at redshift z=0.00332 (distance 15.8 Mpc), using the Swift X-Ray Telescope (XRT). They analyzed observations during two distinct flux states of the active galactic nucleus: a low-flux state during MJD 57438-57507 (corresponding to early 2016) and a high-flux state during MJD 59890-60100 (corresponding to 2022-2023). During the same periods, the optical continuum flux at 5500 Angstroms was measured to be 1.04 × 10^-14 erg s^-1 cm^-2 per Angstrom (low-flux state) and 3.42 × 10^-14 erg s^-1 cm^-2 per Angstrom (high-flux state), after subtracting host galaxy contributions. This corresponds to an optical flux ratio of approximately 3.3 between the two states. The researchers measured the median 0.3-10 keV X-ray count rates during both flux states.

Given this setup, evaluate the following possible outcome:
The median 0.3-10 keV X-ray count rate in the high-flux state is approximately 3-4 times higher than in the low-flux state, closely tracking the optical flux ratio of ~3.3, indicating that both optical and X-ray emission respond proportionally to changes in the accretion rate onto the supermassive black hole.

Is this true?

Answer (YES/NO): NO